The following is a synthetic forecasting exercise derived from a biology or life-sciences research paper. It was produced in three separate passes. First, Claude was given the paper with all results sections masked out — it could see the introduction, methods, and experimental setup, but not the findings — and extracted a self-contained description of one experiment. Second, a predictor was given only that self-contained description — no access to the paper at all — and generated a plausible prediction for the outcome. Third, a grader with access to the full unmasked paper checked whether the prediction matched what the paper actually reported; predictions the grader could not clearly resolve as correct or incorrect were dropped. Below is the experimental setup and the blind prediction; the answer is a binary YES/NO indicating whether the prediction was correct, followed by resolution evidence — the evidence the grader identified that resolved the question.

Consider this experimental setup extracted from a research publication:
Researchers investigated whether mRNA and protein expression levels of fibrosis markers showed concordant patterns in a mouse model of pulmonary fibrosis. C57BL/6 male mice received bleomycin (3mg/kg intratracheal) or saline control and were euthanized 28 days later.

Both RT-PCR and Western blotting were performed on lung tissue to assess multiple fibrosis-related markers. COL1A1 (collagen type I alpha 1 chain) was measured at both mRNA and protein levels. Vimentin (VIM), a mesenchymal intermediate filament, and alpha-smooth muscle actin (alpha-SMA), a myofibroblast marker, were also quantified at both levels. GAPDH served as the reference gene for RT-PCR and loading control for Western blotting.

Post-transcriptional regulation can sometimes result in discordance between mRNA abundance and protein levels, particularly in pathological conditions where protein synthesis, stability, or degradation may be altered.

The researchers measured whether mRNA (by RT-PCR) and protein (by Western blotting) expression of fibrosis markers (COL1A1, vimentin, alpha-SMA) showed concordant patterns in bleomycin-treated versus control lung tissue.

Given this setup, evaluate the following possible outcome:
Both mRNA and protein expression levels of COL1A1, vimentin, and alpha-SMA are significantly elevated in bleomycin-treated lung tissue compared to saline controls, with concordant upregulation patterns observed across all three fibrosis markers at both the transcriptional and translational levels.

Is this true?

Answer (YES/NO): YES